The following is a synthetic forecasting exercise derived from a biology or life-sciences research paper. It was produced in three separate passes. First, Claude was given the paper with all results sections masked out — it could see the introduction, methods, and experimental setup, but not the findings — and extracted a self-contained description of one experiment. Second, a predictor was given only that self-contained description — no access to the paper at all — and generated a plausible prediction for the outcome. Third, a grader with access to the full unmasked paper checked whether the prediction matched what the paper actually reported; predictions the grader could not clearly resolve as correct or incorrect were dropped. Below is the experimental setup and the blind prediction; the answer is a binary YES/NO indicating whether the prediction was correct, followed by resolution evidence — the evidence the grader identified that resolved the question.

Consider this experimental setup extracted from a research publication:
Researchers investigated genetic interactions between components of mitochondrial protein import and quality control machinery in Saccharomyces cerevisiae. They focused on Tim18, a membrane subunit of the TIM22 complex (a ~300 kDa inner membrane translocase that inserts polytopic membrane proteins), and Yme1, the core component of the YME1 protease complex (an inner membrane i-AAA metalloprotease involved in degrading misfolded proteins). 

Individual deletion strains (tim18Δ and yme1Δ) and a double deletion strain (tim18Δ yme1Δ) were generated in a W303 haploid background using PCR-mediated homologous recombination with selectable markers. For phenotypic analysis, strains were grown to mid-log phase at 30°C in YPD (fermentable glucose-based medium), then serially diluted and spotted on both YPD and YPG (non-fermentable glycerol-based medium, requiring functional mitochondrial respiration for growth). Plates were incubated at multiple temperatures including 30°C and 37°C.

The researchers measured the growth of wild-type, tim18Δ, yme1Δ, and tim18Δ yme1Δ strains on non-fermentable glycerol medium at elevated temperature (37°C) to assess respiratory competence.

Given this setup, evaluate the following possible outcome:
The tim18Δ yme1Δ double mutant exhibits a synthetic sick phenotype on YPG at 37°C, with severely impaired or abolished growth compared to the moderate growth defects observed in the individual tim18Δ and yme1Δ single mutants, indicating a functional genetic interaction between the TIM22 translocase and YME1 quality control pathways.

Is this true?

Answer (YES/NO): NO